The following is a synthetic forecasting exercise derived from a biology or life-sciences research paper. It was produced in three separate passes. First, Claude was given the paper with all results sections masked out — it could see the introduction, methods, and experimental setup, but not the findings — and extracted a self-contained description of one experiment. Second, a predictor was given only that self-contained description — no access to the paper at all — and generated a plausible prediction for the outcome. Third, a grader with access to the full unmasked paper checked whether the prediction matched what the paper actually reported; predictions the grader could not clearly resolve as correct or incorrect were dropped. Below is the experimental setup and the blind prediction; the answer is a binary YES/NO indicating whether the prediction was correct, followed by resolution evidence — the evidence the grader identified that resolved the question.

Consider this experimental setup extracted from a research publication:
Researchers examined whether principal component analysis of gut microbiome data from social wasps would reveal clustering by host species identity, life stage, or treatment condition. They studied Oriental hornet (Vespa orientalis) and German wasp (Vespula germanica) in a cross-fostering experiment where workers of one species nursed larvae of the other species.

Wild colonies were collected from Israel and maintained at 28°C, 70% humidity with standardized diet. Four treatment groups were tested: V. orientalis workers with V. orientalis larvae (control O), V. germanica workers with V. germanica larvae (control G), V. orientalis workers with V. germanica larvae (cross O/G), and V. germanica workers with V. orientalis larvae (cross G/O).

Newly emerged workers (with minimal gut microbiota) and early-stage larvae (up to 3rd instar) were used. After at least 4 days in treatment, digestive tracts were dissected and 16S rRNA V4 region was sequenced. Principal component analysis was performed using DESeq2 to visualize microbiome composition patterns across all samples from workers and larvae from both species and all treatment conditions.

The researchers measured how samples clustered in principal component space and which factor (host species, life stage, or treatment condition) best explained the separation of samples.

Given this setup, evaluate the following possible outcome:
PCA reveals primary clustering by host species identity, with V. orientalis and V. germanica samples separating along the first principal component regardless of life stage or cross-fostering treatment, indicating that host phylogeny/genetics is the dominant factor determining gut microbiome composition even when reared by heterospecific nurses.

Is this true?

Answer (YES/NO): NO